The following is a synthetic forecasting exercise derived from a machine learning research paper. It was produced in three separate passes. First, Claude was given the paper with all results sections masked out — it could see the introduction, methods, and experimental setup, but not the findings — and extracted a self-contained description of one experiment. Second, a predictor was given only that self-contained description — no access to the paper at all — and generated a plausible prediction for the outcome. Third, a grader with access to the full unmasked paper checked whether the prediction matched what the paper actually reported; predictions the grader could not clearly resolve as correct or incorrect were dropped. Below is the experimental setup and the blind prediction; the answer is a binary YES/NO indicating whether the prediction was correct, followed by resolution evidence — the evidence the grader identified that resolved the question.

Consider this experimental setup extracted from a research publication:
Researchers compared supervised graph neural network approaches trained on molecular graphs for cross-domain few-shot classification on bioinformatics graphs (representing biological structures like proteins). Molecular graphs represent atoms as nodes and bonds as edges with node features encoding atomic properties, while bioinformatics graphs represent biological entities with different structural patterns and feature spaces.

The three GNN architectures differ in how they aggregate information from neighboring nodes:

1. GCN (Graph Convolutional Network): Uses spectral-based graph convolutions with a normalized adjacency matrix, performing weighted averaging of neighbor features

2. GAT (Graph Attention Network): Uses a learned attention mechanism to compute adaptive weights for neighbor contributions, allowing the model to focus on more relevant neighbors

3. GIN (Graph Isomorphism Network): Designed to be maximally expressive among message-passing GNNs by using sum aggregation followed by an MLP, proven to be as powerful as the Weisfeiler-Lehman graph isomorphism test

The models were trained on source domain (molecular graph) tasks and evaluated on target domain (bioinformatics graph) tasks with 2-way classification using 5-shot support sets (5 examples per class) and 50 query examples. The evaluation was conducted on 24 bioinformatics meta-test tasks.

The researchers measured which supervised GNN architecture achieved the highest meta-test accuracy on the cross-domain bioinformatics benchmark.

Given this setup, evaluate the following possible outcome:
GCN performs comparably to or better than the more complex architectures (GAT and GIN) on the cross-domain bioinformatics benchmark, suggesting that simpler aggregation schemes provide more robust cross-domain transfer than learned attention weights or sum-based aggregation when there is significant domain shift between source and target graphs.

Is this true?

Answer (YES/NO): NO